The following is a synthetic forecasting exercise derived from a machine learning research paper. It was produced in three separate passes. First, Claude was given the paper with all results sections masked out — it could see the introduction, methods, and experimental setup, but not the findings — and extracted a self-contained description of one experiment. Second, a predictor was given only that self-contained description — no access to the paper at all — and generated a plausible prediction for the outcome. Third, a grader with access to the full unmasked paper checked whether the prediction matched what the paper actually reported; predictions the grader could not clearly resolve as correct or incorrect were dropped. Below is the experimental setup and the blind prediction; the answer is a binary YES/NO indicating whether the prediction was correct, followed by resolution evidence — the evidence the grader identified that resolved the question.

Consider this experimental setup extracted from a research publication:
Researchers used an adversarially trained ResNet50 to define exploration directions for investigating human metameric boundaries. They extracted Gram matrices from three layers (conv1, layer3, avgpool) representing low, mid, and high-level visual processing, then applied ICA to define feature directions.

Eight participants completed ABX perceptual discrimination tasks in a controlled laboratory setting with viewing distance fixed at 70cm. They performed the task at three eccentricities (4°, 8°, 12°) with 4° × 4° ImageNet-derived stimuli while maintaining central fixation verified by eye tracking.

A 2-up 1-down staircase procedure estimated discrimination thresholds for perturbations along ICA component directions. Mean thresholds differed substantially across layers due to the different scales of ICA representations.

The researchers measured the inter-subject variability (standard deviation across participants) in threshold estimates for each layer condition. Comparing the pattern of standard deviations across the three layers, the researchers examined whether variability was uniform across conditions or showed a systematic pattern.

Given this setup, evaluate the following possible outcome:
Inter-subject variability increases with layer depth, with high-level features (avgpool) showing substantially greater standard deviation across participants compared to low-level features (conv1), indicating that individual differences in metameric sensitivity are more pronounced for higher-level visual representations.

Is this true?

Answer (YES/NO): NO